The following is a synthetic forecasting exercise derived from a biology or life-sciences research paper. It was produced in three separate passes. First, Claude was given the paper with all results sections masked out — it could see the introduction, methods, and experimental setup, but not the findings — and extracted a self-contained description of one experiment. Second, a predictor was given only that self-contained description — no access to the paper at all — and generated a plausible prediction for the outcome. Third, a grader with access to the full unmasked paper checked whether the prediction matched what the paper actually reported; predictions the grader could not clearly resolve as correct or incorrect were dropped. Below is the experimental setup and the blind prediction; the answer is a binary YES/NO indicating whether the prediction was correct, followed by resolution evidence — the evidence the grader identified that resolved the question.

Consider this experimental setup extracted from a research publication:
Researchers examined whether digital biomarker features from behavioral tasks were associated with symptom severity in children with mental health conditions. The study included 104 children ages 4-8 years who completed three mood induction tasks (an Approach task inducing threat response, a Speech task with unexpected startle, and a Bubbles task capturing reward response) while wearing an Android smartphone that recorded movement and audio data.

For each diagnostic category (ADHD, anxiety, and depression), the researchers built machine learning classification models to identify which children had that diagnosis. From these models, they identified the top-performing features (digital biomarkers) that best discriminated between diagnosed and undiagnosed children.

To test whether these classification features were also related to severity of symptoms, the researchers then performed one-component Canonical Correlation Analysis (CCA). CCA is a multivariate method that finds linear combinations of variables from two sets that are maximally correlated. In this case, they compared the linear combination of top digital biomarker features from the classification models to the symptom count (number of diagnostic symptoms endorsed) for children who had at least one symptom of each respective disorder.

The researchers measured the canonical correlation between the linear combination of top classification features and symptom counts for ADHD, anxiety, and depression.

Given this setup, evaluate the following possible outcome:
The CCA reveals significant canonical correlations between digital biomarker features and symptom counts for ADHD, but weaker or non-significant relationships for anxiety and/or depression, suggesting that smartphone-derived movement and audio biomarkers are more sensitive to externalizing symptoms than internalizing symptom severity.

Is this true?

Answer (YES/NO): NO